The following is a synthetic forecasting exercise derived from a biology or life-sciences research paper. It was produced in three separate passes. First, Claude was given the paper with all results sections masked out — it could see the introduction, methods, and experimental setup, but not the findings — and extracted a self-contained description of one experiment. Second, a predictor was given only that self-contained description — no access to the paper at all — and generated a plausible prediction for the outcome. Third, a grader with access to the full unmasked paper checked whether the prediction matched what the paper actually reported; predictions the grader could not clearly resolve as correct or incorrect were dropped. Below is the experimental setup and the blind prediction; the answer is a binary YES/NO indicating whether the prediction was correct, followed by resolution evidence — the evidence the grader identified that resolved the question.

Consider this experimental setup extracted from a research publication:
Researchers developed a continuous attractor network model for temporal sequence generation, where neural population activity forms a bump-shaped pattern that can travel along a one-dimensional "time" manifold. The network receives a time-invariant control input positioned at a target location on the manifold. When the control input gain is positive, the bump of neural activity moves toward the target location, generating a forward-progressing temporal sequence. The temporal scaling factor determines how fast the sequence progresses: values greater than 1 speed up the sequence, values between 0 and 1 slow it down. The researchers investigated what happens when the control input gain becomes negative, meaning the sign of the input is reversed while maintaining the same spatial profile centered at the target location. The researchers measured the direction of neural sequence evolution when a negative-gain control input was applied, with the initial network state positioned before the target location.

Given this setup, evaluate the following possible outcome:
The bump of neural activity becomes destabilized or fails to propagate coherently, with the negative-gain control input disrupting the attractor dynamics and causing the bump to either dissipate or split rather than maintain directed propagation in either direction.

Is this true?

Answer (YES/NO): NO